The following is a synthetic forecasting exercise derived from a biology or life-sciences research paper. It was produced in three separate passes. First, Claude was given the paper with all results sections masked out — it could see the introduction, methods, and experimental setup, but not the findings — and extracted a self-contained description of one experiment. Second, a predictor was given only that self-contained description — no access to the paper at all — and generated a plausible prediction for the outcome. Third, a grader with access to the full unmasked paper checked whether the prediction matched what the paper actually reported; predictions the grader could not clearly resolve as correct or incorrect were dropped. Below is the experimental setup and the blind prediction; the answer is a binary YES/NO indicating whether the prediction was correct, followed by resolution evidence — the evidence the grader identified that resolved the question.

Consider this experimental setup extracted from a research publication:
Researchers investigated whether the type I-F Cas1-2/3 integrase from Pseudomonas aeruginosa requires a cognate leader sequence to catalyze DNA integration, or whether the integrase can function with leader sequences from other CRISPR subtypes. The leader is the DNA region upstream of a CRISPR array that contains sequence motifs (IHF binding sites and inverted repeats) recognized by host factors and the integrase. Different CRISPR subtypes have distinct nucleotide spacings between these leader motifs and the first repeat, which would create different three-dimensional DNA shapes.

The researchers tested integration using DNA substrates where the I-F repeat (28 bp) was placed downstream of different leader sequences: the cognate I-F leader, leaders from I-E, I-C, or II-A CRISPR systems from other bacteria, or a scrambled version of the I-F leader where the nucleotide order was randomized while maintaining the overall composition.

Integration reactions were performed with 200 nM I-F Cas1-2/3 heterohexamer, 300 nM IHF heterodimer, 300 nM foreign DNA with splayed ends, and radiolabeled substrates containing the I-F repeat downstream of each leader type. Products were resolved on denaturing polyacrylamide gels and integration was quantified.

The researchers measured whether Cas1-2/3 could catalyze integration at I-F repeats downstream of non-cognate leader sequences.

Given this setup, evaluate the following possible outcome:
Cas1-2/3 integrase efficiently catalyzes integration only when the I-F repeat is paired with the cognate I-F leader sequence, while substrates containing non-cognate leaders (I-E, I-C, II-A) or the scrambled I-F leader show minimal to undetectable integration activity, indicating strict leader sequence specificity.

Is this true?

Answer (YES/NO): YES